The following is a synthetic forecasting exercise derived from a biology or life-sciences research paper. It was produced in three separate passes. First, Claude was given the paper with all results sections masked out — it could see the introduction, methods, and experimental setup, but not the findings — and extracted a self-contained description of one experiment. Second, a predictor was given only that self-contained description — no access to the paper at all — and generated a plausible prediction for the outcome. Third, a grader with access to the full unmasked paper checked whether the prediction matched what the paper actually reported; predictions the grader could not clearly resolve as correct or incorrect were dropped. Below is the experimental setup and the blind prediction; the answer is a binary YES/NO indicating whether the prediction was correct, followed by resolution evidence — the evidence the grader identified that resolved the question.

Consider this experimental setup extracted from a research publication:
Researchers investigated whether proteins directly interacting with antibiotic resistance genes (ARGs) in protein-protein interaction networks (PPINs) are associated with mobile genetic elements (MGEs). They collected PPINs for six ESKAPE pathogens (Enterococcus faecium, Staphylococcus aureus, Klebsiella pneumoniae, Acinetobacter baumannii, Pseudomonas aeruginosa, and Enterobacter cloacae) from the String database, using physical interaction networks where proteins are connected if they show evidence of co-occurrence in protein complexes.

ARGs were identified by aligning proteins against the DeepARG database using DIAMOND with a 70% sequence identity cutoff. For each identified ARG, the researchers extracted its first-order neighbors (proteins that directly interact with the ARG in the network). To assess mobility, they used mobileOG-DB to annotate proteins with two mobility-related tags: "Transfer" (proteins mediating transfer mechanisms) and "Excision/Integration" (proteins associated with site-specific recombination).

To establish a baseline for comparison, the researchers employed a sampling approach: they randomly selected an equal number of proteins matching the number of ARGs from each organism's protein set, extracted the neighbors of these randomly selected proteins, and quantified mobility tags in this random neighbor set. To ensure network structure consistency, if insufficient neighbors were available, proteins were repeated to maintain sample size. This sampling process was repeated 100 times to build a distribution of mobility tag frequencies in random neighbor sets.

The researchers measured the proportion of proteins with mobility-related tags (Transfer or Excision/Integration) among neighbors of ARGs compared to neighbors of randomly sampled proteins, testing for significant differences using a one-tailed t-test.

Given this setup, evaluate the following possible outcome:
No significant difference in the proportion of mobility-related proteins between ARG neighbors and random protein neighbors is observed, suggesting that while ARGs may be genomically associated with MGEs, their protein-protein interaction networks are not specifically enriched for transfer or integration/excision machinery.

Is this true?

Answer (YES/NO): NO